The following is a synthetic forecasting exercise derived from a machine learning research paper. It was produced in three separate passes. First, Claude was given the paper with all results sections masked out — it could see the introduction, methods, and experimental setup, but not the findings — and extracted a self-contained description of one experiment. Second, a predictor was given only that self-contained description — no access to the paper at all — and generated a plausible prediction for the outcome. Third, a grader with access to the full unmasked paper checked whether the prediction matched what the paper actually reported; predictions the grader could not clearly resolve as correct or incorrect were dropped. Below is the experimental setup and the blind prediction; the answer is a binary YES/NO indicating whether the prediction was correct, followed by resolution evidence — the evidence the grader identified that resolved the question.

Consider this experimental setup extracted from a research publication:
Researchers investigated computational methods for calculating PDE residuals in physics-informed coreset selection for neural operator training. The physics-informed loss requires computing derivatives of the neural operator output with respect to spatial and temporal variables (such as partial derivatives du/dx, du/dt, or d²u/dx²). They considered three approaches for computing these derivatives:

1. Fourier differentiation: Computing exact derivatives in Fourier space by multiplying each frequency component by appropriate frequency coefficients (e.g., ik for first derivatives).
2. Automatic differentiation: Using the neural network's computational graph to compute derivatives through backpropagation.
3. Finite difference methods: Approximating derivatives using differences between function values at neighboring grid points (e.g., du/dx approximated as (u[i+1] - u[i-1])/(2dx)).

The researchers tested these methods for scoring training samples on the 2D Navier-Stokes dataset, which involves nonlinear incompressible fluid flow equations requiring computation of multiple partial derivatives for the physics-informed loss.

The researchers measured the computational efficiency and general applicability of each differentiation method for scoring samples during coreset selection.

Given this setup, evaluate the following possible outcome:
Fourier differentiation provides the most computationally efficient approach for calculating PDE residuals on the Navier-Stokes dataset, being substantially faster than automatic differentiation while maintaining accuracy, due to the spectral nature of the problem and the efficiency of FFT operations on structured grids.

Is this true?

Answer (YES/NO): NO